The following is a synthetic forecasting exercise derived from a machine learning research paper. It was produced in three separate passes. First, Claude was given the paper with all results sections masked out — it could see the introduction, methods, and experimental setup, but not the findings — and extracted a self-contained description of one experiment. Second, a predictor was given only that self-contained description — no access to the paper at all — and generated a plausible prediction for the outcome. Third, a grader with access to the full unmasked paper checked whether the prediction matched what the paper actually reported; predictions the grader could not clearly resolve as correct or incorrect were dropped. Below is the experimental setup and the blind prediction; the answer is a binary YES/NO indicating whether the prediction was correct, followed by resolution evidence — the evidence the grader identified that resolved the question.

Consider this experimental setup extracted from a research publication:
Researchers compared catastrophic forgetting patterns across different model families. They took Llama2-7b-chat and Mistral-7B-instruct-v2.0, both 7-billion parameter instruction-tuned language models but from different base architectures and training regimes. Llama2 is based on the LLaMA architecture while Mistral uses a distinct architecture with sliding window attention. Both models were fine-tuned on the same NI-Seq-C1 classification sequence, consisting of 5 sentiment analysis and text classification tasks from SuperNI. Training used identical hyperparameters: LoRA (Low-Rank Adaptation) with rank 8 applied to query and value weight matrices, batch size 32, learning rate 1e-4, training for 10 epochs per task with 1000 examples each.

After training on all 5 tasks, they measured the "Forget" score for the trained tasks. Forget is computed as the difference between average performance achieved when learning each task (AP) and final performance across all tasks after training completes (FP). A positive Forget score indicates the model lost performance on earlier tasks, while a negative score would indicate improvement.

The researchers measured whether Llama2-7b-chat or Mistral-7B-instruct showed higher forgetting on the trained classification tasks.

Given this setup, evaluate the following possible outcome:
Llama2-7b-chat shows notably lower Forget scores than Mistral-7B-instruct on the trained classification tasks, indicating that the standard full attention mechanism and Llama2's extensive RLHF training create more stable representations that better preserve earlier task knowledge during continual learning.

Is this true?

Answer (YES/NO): NO